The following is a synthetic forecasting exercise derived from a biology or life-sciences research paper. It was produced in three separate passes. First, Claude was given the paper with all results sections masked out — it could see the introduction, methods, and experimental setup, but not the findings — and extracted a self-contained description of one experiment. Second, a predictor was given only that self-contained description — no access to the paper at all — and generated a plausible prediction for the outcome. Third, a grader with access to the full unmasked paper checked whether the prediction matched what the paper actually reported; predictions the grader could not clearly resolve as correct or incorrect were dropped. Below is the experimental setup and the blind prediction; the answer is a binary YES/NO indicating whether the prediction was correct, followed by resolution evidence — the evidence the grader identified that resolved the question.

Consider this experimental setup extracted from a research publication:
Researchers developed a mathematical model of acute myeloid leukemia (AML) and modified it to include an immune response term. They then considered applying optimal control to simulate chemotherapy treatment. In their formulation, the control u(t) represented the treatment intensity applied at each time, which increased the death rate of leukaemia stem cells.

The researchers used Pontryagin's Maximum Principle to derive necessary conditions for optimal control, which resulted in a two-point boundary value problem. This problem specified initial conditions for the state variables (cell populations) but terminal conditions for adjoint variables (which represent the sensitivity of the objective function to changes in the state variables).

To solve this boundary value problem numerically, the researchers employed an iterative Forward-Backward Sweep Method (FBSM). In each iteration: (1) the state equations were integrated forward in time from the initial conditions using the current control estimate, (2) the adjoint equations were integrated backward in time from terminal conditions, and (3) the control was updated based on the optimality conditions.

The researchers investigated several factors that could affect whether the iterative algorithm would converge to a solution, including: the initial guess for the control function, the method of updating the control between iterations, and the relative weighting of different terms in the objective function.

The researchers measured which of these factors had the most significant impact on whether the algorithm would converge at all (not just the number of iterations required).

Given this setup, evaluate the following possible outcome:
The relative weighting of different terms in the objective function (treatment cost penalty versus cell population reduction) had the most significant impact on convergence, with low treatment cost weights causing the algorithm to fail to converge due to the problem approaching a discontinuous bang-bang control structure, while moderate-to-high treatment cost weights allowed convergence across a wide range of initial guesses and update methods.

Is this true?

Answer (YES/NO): NO